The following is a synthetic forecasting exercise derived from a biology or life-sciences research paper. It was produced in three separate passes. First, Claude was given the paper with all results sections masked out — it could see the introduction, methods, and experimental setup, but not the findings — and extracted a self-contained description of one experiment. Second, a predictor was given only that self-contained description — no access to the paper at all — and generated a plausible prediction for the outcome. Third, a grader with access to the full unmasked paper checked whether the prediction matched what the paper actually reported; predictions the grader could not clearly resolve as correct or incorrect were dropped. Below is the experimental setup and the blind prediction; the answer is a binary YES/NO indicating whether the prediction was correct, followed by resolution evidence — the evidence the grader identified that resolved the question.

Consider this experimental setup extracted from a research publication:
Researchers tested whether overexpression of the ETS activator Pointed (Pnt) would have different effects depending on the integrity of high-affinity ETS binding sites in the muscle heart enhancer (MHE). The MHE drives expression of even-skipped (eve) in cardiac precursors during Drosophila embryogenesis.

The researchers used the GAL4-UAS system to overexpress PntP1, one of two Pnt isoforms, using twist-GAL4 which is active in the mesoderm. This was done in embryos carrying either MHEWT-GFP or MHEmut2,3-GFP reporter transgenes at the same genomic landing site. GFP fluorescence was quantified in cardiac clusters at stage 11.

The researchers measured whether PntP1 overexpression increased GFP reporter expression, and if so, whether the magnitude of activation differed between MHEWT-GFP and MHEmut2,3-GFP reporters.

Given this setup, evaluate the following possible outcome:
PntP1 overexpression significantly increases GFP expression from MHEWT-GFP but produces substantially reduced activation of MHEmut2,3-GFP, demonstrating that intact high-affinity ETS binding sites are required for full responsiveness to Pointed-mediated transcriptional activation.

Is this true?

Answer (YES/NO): YES